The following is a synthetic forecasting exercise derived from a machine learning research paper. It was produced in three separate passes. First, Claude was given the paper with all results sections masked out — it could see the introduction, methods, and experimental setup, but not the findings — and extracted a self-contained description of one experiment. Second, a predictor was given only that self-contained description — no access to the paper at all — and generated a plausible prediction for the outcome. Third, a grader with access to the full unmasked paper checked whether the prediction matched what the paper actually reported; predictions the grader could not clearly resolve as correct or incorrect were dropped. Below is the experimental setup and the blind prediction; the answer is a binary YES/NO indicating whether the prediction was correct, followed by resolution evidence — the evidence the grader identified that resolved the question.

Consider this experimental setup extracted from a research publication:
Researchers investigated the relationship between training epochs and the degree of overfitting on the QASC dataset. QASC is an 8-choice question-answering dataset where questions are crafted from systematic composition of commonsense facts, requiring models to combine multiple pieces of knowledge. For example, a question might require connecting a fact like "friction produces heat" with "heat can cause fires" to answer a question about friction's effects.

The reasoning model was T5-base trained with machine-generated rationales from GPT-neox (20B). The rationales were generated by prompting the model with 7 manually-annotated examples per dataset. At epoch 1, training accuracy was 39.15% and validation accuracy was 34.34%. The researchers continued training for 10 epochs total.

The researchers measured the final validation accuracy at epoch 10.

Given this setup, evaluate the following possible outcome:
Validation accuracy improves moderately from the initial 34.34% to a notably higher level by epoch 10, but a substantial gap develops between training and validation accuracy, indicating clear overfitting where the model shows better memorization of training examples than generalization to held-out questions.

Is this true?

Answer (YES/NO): YES